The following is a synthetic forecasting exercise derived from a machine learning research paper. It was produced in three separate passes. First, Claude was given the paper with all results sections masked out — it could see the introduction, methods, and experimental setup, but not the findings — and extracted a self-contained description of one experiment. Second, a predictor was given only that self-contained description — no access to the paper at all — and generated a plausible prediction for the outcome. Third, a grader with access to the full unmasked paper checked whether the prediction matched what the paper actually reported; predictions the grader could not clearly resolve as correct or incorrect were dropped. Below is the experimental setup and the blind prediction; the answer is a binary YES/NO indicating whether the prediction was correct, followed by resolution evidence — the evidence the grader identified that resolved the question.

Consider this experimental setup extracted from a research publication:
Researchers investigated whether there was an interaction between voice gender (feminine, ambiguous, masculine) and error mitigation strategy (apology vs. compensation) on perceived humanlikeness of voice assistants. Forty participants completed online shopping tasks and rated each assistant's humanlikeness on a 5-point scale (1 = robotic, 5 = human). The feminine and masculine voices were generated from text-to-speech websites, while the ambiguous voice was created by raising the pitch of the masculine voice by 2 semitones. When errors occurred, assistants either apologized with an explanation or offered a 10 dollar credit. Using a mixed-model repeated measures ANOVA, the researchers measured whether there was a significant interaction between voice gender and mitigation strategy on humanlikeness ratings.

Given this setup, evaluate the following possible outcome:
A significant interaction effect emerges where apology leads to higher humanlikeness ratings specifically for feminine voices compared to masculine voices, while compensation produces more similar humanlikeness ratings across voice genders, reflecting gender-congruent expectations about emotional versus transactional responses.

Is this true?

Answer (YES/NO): NO